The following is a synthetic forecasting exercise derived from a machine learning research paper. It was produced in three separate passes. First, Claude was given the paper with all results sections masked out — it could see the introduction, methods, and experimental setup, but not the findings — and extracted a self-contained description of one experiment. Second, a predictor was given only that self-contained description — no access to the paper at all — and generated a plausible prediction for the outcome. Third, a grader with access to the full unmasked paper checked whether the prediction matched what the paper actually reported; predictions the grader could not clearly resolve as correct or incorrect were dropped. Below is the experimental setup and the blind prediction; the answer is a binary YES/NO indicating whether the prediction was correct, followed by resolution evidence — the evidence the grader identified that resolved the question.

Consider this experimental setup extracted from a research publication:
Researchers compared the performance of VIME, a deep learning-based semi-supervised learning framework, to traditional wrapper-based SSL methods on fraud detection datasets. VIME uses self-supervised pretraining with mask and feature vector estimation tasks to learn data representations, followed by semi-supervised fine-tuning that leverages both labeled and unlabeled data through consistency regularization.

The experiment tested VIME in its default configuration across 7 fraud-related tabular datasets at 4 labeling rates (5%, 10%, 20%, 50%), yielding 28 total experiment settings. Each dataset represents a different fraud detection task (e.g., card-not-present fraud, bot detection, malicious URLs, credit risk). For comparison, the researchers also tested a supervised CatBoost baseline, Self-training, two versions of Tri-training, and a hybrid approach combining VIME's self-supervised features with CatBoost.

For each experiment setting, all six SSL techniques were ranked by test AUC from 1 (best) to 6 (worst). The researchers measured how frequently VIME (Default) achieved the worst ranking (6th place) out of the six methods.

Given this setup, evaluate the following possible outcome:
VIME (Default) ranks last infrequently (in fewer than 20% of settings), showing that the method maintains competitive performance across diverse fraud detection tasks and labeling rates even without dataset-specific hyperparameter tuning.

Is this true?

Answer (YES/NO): NO